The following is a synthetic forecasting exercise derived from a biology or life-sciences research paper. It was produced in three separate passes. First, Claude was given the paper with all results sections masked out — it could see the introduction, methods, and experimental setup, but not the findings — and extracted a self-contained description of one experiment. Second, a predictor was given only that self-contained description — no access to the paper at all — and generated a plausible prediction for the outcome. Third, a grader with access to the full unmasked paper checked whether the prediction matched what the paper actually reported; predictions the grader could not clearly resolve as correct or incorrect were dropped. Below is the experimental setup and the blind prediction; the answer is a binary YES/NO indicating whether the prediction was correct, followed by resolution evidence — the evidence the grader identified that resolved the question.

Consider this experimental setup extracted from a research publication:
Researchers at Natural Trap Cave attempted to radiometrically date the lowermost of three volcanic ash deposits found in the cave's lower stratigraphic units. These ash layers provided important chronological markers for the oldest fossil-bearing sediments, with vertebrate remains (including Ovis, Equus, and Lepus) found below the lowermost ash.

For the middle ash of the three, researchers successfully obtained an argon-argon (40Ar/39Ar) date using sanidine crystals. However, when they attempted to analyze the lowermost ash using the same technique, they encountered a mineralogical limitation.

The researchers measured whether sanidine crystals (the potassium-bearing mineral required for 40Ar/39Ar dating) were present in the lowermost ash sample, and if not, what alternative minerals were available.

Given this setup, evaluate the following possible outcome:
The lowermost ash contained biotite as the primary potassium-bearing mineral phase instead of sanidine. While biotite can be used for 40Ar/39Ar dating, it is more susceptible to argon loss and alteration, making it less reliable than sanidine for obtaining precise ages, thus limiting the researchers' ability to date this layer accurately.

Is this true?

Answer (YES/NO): NO